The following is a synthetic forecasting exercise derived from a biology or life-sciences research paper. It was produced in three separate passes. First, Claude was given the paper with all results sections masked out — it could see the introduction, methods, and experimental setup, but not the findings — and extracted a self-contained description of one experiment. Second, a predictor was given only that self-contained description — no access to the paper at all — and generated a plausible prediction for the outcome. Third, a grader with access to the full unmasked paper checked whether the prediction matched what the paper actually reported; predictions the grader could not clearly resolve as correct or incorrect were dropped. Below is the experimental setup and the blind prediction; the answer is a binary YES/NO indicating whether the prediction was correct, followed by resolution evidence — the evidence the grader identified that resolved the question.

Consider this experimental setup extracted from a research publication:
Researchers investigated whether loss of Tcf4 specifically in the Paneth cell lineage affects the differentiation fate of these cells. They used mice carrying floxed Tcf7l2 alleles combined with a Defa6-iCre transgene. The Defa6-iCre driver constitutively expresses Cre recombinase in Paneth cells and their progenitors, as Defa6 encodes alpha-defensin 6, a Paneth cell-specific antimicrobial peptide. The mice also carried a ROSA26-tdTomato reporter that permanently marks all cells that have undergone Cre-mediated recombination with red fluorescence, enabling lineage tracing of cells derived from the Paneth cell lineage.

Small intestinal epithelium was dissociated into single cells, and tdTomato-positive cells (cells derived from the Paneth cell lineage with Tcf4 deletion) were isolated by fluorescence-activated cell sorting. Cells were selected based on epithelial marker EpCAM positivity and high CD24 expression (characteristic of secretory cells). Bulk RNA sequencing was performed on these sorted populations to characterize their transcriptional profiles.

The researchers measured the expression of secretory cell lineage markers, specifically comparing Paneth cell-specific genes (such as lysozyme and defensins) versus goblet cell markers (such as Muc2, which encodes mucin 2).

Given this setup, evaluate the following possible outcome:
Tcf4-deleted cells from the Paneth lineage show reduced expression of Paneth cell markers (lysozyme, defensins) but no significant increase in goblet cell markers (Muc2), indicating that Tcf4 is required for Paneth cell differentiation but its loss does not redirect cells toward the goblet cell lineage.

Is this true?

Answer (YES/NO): NO